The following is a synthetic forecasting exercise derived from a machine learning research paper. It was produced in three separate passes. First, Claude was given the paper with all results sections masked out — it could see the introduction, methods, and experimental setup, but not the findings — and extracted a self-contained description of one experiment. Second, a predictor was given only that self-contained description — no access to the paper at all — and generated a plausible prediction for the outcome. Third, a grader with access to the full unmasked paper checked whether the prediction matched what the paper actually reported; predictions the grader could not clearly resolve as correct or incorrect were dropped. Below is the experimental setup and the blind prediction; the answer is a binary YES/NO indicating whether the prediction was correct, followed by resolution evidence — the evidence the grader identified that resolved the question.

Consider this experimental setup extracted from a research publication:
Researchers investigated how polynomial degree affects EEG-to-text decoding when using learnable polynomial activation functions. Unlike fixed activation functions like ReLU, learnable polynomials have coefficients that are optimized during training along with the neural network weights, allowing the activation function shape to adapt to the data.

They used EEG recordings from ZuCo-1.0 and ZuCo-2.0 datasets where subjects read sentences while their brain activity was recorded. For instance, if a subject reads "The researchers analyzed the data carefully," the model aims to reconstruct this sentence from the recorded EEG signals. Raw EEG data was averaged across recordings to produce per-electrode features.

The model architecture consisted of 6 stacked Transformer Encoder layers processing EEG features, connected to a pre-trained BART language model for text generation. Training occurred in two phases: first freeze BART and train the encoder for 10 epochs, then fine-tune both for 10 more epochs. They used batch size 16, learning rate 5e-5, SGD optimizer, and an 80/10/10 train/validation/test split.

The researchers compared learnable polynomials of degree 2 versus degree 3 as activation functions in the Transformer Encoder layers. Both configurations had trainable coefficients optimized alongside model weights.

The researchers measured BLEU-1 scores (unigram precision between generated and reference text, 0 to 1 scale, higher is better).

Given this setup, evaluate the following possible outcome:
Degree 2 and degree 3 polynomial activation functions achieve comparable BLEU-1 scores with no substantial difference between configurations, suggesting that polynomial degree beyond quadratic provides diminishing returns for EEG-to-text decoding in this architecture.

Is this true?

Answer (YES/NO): NO